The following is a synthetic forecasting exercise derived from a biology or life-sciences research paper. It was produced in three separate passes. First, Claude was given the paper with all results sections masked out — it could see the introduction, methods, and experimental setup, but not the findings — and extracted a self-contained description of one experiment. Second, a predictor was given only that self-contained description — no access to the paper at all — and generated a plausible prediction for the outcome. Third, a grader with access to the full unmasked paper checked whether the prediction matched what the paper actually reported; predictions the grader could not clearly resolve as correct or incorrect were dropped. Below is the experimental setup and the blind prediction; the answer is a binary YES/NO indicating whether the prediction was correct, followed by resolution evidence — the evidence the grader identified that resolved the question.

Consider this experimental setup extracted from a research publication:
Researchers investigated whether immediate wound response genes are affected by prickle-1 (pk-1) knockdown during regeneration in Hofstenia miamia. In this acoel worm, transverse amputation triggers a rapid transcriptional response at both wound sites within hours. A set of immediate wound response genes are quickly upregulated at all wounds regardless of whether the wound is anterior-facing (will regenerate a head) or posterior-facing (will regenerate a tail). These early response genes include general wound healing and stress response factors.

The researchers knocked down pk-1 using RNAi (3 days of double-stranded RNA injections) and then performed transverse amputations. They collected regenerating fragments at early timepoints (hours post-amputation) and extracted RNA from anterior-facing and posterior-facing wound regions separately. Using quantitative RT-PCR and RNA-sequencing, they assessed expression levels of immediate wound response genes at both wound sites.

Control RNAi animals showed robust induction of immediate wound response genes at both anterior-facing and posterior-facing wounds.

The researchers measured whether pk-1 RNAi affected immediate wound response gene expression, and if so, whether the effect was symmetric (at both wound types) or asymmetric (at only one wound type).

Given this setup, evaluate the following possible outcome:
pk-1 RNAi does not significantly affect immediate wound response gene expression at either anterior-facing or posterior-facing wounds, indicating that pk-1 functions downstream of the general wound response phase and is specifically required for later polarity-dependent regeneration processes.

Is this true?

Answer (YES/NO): NO